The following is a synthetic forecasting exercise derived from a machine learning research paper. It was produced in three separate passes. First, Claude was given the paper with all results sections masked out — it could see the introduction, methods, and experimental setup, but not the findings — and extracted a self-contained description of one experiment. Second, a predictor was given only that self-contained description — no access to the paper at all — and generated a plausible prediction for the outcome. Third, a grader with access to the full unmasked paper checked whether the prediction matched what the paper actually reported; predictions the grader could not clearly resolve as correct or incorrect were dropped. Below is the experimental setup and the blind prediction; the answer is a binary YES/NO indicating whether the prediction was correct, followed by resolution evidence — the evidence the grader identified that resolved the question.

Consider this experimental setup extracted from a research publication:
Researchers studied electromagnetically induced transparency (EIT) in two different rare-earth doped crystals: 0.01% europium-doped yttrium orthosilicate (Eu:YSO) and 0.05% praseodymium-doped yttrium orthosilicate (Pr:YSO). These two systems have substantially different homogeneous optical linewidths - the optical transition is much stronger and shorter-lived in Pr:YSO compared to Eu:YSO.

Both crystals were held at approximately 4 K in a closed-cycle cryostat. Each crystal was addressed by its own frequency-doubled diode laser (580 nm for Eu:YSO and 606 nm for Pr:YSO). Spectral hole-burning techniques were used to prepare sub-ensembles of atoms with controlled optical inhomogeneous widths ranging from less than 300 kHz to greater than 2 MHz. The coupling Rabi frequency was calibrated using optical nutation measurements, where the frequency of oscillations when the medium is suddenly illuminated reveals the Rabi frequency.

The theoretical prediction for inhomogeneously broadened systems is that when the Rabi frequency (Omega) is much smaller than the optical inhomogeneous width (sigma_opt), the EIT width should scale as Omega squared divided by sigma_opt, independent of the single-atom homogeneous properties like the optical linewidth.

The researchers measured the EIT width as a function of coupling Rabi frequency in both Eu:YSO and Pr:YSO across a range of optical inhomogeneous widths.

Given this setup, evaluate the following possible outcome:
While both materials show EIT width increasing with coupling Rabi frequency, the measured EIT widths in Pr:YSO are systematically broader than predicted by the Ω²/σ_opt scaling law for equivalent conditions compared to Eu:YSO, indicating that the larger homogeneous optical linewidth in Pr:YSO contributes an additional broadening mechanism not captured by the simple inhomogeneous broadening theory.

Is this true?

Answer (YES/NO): NO